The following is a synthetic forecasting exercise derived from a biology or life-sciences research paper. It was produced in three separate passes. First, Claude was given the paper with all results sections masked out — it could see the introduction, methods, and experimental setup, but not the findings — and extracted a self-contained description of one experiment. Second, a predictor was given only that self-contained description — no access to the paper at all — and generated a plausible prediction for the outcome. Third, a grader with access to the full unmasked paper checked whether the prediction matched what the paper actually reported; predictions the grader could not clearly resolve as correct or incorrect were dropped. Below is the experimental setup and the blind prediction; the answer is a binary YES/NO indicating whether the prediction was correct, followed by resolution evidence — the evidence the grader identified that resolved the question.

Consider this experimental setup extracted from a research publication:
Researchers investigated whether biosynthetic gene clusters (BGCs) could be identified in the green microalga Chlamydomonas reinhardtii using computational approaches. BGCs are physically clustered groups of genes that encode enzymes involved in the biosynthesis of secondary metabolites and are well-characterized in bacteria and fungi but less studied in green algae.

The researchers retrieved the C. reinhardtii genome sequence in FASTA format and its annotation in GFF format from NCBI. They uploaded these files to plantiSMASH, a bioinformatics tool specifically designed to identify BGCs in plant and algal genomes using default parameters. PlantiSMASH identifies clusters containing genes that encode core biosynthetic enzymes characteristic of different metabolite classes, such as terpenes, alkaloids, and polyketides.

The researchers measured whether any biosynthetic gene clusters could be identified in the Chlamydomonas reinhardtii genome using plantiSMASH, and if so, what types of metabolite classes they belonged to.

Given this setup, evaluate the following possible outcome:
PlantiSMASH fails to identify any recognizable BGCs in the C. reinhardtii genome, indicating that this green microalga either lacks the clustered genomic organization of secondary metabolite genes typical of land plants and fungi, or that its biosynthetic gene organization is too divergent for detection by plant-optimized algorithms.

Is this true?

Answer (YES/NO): NO